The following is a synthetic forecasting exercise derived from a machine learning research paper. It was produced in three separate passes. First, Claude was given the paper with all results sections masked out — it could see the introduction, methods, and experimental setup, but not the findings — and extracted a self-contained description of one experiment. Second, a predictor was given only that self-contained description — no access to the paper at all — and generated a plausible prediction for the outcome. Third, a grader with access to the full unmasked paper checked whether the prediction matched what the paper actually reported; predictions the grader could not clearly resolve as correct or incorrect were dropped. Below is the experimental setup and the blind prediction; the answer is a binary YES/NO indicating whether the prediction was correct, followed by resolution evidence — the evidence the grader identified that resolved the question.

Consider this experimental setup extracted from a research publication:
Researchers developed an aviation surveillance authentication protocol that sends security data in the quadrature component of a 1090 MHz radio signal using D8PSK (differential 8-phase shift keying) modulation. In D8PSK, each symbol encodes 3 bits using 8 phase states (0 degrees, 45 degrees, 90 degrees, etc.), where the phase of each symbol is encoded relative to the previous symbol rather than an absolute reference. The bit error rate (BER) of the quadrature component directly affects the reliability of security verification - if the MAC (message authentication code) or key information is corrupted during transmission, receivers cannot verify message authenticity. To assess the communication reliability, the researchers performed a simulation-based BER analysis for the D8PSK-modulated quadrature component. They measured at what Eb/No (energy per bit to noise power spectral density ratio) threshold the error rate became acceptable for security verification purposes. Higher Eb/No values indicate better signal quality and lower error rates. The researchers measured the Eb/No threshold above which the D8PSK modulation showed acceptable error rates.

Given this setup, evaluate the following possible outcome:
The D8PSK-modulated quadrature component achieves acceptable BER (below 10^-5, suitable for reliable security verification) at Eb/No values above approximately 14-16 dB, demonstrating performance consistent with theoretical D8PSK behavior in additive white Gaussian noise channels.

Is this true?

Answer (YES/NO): YES